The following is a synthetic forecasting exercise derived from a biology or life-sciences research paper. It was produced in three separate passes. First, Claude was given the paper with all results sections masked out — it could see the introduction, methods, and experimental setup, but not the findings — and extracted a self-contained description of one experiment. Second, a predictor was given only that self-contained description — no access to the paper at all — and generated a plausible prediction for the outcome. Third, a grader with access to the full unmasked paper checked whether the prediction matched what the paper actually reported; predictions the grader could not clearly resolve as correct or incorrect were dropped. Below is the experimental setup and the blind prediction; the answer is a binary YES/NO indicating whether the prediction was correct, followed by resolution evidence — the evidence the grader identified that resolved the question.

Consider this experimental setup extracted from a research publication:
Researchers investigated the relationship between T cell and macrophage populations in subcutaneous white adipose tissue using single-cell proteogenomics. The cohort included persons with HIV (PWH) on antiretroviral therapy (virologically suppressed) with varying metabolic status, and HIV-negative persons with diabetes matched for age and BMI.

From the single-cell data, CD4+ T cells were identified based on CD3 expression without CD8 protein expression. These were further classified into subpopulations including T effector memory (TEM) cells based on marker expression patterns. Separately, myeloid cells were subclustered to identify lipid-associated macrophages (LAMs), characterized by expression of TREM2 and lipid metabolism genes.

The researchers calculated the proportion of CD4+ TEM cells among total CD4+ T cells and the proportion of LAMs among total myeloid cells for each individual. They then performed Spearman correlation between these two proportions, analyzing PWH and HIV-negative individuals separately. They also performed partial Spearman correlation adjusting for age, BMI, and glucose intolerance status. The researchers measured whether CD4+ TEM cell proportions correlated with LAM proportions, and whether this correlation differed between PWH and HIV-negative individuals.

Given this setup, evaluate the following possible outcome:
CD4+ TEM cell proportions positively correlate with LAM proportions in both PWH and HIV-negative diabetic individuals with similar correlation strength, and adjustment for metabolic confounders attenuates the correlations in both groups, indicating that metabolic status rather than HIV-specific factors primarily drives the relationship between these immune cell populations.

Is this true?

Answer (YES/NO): NO